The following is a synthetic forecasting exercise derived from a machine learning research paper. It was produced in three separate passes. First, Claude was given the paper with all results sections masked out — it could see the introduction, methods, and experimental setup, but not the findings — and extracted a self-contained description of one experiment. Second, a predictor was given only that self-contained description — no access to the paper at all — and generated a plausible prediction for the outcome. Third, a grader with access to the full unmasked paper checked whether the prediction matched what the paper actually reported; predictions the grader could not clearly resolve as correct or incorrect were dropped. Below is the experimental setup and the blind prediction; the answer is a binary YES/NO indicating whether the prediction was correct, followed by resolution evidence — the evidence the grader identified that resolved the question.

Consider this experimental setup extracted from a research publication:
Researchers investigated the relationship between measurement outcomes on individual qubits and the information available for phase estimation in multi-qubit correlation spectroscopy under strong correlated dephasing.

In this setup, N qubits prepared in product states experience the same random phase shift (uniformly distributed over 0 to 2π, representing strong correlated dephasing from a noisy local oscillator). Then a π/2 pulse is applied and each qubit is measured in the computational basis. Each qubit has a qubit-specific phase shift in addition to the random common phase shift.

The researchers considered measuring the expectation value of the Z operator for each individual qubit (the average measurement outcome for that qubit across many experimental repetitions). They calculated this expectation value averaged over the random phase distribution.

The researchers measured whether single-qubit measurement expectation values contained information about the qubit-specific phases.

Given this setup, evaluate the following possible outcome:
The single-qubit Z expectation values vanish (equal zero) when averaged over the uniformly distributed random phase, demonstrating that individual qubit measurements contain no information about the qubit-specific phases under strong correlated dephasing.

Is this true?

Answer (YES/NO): YES